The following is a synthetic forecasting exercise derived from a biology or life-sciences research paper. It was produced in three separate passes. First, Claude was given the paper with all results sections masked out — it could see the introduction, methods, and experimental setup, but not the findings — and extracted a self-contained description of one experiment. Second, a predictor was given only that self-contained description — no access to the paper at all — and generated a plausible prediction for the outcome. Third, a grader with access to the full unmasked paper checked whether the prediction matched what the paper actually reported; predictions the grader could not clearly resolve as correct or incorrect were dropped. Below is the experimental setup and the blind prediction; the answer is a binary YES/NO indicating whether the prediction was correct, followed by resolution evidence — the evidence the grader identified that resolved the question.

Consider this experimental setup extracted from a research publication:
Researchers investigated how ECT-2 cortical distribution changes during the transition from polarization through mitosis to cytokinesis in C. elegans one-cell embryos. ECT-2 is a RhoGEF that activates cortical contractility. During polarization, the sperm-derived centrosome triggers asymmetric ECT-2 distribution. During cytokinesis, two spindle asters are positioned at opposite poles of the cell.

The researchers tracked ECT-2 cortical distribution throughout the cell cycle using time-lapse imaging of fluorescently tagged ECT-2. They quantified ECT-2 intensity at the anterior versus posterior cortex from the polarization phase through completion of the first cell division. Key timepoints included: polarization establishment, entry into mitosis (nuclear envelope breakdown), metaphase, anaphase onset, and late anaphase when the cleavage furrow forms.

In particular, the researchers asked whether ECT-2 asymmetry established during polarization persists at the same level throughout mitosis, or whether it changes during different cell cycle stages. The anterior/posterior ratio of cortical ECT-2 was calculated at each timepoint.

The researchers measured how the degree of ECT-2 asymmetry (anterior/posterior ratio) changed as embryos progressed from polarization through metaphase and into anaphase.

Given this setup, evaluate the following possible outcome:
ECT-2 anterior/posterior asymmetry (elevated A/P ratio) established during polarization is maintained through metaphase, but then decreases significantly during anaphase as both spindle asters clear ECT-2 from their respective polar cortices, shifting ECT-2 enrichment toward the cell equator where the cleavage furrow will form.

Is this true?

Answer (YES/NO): NO